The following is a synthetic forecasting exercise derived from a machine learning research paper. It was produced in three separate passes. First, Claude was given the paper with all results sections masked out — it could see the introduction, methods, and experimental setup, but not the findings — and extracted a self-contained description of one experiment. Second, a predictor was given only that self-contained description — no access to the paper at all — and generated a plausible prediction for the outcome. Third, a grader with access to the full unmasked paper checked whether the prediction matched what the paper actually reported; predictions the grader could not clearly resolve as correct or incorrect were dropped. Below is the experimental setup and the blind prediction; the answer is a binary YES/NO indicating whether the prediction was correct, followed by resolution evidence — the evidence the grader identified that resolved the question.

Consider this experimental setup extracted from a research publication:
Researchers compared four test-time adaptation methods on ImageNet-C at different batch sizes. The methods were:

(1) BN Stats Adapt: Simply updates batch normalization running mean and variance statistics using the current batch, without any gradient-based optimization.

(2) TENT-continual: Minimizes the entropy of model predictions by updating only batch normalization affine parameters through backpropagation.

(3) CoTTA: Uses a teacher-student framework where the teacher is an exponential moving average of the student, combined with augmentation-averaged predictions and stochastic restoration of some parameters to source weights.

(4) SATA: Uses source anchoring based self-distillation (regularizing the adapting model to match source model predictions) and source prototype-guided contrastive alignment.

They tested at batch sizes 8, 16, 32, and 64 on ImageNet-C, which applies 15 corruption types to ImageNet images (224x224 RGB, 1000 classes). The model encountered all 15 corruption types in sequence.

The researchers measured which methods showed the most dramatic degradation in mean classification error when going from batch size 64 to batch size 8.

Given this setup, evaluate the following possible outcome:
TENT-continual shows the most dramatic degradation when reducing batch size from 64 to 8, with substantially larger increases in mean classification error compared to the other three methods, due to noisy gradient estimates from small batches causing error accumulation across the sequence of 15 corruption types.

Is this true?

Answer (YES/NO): NO